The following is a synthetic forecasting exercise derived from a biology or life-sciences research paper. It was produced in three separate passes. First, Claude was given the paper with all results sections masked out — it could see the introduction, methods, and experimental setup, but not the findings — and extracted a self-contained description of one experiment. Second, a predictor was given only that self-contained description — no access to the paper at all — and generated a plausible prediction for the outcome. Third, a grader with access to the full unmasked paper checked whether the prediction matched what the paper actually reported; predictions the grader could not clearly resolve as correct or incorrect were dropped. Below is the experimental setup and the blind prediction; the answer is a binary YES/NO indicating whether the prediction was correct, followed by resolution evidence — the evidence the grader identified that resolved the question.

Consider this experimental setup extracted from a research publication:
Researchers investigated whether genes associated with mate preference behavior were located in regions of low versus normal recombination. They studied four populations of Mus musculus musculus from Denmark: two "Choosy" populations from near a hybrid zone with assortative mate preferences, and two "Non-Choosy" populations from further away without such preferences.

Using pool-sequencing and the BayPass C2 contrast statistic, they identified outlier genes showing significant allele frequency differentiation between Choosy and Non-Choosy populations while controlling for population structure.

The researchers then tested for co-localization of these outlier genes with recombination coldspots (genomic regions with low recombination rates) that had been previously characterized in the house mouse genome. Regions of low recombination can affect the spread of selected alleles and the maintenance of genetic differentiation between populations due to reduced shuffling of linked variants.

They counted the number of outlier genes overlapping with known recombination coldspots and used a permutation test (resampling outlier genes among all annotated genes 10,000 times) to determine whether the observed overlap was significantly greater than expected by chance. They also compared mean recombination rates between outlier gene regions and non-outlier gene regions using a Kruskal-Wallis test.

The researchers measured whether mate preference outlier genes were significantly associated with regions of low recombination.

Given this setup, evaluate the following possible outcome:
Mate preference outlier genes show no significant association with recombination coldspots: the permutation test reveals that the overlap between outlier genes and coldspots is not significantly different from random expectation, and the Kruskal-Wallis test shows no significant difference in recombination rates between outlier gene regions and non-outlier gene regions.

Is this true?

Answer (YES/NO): YES